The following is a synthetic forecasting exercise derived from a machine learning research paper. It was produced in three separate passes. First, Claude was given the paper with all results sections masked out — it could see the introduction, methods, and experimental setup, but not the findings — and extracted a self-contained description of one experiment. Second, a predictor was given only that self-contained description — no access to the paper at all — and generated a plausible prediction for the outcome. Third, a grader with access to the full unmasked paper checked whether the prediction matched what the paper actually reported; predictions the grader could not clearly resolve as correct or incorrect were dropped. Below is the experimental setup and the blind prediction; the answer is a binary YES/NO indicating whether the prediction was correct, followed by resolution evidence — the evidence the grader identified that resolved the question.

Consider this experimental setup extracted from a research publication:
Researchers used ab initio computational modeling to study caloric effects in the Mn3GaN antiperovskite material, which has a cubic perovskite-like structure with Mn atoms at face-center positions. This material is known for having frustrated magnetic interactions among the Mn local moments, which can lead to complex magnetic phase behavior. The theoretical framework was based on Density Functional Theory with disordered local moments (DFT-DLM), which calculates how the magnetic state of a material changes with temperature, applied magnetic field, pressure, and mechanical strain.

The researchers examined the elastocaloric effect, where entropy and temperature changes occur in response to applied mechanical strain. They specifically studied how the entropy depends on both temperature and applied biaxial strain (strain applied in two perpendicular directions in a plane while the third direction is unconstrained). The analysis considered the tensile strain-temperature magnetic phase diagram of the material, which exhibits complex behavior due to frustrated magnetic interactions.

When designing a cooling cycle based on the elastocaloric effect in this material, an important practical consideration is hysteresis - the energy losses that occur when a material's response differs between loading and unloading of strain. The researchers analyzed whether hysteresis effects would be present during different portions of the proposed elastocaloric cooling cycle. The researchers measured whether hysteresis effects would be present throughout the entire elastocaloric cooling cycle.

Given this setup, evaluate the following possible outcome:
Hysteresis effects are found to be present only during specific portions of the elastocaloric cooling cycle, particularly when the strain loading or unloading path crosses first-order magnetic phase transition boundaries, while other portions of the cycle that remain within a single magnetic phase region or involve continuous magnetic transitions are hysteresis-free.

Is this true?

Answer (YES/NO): YES